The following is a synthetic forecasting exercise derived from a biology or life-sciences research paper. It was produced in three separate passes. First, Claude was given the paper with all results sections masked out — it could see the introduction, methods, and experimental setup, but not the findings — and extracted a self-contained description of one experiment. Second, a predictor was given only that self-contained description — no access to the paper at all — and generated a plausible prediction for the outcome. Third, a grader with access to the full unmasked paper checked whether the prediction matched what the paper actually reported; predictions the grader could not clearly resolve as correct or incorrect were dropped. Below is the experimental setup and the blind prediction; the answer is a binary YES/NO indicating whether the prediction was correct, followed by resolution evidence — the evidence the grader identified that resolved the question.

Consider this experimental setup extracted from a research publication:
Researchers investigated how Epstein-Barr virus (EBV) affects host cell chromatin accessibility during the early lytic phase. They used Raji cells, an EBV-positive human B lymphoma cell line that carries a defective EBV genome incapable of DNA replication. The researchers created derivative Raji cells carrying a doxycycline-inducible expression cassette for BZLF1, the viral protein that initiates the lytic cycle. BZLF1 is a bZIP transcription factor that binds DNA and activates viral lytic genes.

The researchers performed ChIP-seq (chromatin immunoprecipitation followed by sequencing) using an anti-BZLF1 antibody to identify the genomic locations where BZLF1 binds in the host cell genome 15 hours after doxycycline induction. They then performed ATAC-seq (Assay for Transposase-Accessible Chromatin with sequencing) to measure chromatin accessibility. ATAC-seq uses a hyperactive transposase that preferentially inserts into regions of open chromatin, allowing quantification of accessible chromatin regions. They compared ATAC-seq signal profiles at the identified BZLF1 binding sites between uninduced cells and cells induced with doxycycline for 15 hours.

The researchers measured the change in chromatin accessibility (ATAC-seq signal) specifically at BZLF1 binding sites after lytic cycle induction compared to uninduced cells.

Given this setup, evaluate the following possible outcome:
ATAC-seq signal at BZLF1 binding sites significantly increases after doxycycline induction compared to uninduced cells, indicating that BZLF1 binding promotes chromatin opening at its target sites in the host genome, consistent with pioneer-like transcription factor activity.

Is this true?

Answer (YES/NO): YES